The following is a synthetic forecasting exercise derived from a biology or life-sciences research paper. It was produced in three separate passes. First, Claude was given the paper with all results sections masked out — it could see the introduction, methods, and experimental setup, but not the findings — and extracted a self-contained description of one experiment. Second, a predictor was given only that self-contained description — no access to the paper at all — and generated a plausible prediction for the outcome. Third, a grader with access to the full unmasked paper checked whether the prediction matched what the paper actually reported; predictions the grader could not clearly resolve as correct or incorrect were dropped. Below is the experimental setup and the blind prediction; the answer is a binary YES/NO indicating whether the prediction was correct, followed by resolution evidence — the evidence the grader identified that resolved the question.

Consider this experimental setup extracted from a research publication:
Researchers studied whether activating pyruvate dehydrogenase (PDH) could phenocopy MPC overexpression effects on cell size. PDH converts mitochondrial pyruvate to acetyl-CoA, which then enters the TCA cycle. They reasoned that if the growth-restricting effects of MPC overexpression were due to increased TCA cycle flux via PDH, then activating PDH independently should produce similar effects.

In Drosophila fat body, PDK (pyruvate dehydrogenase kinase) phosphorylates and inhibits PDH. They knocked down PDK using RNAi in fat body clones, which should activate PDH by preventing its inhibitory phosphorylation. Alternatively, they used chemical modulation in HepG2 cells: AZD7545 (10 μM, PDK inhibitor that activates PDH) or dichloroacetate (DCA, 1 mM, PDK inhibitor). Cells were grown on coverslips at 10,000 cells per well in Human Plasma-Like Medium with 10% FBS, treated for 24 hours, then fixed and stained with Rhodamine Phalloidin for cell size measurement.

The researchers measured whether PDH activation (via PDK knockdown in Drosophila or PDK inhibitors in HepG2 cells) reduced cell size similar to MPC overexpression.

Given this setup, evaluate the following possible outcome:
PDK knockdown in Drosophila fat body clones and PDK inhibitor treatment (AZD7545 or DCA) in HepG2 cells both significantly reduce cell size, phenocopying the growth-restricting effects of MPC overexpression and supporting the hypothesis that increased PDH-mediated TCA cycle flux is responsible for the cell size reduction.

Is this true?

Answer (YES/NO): NO